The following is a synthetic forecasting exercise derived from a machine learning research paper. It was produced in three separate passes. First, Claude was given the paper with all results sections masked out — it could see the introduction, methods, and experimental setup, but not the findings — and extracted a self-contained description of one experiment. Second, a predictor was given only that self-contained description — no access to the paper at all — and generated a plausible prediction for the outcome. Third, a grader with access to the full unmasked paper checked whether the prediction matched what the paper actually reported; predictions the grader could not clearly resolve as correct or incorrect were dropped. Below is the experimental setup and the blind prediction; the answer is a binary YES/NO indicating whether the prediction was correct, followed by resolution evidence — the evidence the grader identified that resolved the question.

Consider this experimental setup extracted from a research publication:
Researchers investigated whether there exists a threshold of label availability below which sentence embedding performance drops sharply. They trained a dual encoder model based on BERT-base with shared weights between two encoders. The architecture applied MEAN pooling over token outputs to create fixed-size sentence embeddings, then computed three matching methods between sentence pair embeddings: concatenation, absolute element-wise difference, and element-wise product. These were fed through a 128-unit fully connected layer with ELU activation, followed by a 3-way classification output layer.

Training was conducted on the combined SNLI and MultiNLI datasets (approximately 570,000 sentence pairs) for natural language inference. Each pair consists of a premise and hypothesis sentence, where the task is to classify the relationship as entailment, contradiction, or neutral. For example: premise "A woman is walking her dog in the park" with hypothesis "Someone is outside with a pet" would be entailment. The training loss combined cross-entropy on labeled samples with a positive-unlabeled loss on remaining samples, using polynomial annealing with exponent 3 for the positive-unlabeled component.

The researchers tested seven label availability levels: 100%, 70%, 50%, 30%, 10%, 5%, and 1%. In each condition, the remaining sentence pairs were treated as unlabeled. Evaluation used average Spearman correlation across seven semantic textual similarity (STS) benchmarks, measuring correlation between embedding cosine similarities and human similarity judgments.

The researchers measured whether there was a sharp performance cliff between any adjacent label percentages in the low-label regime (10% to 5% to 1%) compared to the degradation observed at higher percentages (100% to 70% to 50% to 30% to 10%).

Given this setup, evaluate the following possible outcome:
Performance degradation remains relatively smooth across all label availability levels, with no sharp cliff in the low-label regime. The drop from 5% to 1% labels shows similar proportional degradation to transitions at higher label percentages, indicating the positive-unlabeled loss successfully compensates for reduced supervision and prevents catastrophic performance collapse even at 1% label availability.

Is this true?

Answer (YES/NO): NO